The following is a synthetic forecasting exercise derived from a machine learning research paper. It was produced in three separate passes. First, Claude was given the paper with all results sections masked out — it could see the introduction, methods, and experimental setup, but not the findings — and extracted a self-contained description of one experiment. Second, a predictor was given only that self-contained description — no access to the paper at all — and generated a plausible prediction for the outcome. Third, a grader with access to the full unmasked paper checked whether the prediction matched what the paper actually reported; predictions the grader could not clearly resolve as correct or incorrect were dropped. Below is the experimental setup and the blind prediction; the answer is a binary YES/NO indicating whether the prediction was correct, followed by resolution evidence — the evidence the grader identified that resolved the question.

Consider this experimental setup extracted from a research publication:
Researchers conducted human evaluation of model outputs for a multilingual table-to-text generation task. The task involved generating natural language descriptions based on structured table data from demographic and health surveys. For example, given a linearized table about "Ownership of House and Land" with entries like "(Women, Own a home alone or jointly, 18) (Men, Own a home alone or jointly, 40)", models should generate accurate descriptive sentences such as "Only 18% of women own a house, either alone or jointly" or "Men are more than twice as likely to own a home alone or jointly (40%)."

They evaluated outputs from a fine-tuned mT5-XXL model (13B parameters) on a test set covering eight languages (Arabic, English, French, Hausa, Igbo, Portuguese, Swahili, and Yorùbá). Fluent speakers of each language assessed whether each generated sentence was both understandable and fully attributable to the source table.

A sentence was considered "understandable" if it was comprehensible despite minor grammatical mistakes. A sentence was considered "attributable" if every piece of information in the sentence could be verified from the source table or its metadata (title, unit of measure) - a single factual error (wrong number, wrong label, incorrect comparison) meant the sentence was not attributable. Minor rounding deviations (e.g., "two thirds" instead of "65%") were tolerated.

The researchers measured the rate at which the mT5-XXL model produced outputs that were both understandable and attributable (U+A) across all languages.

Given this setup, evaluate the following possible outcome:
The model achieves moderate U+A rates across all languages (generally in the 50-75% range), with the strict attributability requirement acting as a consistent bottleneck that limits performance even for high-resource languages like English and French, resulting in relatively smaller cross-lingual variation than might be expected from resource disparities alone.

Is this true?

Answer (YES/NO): NO